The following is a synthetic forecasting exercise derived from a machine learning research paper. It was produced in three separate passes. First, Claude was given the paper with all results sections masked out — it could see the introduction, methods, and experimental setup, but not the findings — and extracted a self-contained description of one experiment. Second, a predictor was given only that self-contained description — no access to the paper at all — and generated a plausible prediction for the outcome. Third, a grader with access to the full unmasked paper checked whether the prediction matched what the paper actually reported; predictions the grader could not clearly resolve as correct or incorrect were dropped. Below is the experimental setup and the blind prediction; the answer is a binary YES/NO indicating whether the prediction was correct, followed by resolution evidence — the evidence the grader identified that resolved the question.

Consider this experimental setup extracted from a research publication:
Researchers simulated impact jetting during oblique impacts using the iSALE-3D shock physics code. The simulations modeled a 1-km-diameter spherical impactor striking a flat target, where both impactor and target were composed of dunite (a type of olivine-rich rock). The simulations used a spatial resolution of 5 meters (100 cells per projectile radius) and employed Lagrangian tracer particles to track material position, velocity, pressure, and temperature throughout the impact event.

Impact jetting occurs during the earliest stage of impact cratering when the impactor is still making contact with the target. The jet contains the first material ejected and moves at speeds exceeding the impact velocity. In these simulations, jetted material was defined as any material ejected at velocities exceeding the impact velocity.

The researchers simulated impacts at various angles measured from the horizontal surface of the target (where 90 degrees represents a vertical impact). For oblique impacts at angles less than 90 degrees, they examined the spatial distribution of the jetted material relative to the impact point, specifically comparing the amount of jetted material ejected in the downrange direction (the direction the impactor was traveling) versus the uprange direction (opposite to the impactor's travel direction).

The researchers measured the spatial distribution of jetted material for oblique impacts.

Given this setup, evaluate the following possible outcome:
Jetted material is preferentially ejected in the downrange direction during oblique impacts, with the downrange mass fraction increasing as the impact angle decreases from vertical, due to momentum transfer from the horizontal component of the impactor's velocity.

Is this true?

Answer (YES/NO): YES